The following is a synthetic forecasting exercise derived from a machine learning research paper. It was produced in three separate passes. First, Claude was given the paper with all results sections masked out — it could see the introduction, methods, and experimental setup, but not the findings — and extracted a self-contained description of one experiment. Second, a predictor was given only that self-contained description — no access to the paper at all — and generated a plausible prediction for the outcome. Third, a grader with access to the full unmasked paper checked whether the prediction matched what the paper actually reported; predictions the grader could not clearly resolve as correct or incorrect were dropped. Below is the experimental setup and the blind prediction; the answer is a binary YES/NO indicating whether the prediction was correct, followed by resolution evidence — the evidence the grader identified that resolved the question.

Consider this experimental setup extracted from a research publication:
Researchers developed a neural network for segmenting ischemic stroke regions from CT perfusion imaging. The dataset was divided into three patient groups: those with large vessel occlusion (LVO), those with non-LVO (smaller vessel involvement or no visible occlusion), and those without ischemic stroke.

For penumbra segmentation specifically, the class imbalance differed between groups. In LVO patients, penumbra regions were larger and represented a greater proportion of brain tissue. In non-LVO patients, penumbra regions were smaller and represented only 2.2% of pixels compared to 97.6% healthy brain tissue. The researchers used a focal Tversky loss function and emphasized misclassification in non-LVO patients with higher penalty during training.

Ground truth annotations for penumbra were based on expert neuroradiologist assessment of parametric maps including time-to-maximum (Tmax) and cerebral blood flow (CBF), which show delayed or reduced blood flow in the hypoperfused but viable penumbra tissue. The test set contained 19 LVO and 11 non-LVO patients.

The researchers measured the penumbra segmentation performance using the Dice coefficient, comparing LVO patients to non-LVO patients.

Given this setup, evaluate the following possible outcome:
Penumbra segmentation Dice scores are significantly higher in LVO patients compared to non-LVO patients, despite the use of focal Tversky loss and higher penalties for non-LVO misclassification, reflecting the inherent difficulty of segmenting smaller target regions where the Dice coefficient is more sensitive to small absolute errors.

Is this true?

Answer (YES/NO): YES